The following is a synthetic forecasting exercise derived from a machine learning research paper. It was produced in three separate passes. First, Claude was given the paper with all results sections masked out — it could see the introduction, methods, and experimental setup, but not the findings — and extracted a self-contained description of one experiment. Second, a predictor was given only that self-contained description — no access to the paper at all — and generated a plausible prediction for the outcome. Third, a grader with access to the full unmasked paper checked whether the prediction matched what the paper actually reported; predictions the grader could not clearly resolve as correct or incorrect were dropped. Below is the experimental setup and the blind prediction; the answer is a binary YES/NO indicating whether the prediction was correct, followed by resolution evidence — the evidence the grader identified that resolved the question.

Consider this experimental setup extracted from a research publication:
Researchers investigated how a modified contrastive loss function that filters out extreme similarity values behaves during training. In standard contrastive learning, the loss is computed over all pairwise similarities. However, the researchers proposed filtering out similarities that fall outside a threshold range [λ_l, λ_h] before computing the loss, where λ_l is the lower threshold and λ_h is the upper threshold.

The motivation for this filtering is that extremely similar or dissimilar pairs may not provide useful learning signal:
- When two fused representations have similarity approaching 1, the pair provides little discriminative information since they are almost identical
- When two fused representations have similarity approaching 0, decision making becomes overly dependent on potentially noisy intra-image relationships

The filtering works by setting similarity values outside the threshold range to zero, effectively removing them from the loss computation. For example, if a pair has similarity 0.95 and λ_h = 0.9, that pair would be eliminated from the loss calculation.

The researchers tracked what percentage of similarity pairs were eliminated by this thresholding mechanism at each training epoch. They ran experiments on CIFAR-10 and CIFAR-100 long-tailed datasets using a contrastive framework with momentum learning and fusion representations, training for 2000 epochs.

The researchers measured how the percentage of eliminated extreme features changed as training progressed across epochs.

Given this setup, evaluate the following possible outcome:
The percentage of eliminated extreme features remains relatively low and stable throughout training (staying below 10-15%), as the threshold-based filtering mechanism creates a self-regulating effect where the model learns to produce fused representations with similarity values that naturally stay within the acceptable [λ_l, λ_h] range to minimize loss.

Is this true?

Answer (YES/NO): NO